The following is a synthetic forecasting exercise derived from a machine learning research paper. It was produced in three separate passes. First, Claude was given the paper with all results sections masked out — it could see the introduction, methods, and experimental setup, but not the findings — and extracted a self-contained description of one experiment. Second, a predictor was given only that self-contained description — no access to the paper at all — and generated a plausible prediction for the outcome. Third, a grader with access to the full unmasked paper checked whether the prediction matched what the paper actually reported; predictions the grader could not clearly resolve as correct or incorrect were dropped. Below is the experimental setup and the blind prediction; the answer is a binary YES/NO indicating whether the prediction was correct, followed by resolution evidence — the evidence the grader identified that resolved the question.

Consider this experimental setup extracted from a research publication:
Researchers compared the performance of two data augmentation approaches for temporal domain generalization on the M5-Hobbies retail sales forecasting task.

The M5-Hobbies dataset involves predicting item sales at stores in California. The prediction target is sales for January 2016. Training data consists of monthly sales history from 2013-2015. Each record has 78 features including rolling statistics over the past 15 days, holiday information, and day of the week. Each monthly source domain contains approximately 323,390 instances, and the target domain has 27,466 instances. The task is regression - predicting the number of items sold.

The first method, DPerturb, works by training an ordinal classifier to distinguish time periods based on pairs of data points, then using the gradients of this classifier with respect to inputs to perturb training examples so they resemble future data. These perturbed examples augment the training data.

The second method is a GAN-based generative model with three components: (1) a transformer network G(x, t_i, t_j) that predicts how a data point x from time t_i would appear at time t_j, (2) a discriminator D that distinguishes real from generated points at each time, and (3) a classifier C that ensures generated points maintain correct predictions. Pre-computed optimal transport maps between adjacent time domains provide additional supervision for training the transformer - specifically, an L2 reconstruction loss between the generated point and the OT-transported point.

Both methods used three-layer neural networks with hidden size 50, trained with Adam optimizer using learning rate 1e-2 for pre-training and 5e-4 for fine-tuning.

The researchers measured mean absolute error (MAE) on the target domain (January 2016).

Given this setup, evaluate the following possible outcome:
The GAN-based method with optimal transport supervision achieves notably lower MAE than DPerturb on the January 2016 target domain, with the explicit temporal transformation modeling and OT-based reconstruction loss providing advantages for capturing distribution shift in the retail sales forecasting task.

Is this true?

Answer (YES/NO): NO